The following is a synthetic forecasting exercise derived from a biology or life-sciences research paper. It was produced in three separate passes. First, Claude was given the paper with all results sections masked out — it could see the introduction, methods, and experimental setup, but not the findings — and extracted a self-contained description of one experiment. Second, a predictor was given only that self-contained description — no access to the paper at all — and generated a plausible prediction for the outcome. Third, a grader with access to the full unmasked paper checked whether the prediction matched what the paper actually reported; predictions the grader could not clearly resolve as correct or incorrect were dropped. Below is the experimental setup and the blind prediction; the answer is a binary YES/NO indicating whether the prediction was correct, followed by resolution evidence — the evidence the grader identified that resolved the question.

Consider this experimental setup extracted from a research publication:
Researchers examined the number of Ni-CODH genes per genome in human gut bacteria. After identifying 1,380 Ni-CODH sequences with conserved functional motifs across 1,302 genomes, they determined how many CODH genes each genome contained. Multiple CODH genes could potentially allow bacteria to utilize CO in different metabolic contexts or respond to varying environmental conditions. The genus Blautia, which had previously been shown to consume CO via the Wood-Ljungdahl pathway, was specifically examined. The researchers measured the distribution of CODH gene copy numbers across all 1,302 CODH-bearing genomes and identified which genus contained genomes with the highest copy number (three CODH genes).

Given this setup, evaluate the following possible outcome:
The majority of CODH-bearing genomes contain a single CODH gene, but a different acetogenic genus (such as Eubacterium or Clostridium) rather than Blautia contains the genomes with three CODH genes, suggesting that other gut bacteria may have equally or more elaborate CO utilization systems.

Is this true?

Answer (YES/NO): NO